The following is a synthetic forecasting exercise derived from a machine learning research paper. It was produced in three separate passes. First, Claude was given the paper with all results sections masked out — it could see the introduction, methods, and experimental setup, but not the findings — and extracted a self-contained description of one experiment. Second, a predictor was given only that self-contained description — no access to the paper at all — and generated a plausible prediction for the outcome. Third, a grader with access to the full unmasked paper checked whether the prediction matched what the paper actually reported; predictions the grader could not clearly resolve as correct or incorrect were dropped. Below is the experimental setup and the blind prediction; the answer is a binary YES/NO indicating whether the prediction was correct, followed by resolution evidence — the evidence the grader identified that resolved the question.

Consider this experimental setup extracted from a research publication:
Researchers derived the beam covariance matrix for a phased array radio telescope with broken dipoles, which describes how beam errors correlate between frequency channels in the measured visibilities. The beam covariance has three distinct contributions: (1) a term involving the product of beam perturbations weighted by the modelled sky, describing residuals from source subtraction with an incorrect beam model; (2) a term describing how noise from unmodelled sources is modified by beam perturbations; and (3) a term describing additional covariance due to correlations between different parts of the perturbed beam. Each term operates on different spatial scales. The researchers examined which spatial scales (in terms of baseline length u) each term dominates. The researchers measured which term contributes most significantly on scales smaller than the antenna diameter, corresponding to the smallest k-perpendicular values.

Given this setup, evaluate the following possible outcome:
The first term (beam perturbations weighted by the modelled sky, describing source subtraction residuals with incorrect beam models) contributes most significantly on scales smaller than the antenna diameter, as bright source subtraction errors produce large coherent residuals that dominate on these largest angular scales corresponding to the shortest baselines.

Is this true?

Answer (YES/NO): NO